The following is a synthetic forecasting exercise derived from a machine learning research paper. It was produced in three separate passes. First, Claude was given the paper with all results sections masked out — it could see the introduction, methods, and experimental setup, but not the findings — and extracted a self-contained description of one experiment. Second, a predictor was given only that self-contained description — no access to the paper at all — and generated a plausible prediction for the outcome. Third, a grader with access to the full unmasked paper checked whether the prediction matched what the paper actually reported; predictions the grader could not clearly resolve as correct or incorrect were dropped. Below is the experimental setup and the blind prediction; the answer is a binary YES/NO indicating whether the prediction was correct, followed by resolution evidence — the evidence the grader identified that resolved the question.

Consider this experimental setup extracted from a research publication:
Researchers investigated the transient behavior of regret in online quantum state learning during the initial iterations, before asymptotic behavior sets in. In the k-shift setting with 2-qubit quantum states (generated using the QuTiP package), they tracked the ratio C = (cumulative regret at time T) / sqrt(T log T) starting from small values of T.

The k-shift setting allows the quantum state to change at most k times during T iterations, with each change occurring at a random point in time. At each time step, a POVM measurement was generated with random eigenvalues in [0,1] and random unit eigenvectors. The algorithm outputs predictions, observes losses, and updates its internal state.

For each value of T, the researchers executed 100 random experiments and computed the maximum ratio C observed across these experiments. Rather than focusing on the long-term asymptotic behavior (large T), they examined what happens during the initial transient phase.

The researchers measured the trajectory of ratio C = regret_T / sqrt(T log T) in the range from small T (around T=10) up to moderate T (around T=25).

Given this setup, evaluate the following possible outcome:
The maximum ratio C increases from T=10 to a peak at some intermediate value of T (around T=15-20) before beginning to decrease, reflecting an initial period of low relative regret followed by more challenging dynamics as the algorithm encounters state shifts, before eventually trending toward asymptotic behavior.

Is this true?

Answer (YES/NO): NO